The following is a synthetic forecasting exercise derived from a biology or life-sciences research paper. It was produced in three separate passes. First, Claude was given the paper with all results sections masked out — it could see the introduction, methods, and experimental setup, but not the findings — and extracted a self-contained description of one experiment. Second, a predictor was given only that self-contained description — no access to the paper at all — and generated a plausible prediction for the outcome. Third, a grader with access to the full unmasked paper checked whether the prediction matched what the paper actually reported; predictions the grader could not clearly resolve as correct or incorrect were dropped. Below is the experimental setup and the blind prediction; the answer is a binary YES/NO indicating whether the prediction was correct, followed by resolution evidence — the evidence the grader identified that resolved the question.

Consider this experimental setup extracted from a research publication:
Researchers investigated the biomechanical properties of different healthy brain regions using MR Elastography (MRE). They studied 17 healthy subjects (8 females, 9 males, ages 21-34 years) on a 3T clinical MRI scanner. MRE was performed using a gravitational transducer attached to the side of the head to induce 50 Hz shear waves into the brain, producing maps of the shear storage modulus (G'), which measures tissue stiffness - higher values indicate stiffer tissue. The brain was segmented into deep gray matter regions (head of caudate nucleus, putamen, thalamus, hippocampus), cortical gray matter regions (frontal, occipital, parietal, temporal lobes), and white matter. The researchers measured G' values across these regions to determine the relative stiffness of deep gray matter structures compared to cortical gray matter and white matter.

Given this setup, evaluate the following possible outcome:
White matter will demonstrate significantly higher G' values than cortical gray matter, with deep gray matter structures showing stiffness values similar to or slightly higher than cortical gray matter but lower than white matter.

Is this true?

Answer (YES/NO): NO